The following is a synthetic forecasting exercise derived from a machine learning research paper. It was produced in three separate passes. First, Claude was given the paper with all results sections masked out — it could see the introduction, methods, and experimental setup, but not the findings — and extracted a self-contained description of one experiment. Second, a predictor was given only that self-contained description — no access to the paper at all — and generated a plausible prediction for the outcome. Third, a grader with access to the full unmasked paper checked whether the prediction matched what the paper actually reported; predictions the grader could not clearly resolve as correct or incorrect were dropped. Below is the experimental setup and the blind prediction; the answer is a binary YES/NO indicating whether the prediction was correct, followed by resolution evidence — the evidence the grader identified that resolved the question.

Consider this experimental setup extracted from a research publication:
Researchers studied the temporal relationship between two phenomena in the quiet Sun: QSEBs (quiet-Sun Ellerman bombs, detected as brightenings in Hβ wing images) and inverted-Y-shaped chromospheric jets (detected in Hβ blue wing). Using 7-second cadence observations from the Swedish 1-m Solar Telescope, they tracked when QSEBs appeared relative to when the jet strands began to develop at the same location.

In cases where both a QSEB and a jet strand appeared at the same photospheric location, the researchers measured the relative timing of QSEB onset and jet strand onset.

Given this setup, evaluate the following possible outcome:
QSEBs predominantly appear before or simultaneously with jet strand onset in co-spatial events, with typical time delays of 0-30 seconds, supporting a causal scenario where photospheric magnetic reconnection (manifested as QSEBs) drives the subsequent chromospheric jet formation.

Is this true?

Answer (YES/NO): YES